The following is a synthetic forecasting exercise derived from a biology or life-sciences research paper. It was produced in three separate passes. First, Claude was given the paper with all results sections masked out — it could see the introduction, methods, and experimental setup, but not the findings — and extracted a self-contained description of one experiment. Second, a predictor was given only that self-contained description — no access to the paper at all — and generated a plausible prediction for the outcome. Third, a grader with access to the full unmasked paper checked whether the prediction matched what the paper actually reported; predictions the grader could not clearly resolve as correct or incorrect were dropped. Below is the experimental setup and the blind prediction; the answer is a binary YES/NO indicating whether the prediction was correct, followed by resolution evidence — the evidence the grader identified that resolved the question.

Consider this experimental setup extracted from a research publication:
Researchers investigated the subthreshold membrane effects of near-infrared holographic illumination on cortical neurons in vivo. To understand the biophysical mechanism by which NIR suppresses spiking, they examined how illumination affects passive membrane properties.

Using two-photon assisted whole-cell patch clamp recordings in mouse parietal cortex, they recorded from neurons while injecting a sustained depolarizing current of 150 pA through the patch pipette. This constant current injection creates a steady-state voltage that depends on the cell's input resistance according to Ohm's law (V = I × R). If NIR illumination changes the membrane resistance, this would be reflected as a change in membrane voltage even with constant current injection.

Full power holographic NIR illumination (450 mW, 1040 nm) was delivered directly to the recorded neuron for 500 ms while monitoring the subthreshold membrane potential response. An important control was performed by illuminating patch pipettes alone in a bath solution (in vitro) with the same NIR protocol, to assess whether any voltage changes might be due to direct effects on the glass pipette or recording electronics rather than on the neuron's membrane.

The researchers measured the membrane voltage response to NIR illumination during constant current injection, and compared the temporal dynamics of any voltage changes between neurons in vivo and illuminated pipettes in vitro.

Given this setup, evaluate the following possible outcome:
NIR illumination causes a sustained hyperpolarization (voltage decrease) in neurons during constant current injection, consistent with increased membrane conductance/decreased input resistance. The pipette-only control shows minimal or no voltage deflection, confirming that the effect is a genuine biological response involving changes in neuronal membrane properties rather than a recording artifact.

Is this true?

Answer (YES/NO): NO